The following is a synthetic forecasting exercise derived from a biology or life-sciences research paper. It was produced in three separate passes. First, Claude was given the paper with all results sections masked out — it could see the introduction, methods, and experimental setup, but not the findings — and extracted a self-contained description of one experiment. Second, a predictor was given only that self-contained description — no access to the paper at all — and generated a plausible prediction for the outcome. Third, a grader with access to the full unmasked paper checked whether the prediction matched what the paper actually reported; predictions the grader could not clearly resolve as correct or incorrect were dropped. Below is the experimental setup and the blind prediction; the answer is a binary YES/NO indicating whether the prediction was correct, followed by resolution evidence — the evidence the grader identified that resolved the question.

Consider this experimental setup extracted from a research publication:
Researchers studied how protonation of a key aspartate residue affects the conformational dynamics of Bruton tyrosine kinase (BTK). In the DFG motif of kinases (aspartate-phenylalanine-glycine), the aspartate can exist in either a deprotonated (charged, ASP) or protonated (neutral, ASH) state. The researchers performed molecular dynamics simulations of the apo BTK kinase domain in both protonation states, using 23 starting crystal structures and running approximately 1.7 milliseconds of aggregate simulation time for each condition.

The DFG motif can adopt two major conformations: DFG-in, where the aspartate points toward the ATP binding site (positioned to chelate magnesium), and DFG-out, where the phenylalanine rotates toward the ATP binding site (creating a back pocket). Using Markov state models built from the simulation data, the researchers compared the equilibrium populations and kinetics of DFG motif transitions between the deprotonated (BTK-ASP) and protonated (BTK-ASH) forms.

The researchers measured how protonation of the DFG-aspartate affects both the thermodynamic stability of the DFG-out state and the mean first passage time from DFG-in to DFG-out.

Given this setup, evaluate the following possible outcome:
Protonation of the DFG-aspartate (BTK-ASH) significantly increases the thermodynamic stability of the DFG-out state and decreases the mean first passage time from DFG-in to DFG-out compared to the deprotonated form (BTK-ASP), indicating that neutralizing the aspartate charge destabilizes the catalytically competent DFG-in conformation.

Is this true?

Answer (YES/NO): YES